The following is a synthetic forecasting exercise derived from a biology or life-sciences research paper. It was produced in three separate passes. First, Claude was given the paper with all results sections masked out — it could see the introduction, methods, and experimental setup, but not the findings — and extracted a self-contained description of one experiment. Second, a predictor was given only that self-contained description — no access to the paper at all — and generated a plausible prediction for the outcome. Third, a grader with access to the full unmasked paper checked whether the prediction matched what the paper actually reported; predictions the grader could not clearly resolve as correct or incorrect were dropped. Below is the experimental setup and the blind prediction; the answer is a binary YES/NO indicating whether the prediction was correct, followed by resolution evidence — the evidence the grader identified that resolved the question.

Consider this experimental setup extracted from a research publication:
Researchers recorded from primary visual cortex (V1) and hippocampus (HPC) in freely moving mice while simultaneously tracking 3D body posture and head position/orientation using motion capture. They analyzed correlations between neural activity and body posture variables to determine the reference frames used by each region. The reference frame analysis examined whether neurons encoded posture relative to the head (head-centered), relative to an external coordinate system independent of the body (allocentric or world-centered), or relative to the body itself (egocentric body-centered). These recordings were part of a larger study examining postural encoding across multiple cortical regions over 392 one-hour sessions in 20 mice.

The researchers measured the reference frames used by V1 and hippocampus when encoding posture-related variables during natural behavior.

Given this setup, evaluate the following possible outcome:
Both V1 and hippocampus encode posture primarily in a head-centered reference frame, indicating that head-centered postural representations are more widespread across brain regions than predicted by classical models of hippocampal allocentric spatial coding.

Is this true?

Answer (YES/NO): NO